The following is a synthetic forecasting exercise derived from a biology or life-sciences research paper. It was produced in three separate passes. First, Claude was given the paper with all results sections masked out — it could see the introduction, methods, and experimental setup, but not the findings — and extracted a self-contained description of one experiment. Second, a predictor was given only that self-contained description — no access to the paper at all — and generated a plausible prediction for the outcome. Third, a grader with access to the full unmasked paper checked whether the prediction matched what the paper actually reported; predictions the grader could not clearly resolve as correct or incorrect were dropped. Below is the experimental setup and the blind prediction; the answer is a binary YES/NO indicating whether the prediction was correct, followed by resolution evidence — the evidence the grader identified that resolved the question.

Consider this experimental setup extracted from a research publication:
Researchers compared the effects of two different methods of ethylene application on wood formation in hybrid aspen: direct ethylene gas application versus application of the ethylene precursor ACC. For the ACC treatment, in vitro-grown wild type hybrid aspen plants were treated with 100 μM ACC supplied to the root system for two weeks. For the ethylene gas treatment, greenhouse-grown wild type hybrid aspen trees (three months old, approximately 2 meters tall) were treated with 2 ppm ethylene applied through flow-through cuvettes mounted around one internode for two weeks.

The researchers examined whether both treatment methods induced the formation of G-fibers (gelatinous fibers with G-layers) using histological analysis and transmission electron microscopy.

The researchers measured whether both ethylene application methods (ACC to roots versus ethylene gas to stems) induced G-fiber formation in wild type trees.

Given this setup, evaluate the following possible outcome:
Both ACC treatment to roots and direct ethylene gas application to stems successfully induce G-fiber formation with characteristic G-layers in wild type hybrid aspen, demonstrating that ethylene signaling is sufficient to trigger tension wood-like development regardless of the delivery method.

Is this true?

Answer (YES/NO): YES